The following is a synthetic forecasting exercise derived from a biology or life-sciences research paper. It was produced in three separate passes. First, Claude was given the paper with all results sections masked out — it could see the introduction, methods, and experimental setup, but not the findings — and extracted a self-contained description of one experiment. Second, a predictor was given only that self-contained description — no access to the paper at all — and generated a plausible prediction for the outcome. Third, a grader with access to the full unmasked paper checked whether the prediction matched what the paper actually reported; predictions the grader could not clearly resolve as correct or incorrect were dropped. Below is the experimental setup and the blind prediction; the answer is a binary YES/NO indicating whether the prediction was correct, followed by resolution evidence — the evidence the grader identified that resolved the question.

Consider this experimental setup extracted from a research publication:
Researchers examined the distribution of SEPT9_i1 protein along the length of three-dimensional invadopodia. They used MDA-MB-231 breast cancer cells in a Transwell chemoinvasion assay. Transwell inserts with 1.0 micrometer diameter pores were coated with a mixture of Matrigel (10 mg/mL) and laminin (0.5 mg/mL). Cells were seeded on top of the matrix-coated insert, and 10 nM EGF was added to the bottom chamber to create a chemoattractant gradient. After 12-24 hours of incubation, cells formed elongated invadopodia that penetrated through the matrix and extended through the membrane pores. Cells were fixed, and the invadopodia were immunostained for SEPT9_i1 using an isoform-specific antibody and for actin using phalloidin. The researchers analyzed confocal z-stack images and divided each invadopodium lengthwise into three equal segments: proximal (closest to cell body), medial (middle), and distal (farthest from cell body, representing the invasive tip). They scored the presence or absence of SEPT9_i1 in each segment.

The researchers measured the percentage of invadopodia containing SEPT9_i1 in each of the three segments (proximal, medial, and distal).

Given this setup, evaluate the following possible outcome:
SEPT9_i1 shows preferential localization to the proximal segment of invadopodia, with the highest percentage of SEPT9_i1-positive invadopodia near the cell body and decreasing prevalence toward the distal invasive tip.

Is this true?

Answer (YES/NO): NO